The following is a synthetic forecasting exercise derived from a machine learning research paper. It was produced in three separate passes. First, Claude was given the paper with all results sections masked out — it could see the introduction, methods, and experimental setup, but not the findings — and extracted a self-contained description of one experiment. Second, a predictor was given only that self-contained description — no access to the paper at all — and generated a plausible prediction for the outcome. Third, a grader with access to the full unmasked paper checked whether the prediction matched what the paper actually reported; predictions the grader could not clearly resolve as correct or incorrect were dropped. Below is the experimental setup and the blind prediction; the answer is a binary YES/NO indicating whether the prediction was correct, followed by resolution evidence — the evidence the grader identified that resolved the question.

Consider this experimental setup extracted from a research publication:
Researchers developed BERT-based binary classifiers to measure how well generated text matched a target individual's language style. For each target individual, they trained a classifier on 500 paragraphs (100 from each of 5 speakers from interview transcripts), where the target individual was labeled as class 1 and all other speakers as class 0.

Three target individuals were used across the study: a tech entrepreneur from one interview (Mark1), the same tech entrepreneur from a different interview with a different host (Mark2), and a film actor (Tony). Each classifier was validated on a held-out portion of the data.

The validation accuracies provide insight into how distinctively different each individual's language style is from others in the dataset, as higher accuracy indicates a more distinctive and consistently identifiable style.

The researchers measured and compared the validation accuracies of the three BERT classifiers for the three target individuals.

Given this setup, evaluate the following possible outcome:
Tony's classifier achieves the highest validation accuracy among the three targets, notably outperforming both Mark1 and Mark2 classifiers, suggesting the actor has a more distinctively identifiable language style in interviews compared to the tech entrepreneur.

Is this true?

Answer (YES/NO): NO